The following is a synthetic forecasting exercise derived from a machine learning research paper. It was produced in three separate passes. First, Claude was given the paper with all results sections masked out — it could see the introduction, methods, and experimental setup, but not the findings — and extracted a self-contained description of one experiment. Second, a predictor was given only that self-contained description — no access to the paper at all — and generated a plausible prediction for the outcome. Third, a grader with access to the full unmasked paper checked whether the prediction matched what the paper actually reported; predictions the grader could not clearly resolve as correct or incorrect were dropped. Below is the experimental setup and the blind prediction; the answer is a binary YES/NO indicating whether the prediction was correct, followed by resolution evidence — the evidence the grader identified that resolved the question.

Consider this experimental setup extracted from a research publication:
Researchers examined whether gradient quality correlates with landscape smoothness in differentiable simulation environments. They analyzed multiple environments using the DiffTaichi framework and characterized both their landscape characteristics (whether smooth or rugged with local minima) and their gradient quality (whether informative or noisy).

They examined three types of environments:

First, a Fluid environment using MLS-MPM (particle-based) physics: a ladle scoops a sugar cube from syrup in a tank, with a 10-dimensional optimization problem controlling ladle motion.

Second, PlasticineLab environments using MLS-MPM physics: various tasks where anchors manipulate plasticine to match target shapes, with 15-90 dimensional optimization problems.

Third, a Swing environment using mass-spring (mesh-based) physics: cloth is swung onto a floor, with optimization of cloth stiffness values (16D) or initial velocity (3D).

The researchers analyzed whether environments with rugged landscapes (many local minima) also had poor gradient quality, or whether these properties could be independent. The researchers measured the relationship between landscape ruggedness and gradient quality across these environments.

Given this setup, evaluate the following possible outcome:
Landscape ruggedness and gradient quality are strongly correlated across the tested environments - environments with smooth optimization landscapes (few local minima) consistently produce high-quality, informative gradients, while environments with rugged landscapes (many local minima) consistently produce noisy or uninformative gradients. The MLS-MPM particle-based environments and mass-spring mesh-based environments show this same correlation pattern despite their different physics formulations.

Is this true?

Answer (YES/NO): NO